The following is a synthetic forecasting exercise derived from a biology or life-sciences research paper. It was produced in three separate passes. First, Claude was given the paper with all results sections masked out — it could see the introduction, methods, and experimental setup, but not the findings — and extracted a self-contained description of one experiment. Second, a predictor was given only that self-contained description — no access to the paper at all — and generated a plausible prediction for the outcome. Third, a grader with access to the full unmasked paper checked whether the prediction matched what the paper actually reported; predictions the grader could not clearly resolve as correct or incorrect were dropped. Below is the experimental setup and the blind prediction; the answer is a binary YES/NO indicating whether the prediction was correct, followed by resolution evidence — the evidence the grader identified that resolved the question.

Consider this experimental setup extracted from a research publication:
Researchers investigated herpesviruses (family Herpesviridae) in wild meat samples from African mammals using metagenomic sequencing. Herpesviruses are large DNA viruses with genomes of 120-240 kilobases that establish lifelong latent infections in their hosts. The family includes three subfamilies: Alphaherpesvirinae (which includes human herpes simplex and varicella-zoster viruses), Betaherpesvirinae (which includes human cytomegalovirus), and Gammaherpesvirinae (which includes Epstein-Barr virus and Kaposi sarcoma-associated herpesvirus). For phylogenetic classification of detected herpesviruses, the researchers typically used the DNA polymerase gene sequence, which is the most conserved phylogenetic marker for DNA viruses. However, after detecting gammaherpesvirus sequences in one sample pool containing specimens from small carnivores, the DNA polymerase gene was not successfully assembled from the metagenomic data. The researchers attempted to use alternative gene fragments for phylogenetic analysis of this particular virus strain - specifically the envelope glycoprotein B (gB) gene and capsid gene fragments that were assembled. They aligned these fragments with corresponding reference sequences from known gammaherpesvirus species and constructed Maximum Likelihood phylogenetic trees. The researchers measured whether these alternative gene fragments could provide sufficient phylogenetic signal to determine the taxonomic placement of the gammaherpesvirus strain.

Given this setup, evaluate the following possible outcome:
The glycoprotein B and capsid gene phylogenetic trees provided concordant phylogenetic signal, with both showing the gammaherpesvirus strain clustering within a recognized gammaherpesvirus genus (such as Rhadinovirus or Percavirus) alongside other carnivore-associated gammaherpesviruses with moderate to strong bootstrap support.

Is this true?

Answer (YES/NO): NO